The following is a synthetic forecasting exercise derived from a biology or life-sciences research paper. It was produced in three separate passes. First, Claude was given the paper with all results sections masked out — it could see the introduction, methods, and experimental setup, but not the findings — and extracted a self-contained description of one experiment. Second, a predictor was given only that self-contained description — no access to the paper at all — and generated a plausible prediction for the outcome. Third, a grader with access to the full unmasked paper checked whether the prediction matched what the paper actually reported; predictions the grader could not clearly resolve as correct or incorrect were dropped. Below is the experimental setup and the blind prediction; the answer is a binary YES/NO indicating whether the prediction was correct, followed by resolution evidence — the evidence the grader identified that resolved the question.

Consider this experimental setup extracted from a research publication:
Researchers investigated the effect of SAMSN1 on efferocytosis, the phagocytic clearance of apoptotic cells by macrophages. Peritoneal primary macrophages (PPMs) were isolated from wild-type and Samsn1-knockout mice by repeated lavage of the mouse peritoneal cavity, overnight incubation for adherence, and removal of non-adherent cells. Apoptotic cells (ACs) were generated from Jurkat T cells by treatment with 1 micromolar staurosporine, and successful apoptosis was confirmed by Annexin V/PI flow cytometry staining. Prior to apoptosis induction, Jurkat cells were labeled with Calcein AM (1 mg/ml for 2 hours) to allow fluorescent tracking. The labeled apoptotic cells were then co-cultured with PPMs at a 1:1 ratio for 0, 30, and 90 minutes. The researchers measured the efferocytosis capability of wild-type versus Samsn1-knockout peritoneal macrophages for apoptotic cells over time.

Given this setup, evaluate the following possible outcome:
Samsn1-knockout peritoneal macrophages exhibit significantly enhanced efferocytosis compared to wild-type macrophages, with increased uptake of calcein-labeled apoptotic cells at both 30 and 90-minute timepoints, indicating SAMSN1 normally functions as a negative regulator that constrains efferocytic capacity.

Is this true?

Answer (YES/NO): YES